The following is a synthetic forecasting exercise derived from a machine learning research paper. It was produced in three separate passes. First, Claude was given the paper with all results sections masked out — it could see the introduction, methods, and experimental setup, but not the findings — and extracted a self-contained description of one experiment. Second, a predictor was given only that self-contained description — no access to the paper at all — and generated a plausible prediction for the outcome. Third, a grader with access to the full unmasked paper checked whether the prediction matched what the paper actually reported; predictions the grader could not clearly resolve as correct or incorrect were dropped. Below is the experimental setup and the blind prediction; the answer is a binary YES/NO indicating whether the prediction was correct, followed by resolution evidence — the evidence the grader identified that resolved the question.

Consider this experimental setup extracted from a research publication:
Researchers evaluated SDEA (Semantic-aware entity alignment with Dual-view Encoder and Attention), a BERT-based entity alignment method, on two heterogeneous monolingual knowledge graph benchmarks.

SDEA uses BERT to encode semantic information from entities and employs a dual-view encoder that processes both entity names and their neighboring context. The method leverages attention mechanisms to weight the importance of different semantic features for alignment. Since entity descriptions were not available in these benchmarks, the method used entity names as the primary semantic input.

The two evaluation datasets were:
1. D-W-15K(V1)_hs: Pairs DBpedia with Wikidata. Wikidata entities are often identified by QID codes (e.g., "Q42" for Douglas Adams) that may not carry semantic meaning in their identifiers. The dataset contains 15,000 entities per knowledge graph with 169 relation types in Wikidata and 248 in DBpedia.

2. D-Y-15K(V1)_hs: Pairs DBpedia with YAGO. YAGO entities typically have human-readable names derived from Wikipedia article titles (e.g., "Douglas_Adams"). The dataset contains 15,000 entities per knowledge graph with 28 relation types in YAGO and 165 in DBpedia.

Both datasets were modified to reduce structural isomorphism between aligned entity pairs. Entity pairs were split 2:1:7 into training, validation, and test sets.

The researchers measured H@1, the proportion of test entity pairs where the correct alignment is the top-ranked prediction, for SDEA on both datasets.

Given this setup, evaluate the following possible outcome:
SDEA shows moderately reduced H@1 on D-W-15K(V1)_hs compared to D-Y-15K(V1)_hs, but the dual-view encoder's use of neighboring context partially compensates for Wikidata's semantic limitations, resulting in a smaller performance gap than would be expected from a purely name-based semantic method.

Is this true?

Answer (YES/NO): NO